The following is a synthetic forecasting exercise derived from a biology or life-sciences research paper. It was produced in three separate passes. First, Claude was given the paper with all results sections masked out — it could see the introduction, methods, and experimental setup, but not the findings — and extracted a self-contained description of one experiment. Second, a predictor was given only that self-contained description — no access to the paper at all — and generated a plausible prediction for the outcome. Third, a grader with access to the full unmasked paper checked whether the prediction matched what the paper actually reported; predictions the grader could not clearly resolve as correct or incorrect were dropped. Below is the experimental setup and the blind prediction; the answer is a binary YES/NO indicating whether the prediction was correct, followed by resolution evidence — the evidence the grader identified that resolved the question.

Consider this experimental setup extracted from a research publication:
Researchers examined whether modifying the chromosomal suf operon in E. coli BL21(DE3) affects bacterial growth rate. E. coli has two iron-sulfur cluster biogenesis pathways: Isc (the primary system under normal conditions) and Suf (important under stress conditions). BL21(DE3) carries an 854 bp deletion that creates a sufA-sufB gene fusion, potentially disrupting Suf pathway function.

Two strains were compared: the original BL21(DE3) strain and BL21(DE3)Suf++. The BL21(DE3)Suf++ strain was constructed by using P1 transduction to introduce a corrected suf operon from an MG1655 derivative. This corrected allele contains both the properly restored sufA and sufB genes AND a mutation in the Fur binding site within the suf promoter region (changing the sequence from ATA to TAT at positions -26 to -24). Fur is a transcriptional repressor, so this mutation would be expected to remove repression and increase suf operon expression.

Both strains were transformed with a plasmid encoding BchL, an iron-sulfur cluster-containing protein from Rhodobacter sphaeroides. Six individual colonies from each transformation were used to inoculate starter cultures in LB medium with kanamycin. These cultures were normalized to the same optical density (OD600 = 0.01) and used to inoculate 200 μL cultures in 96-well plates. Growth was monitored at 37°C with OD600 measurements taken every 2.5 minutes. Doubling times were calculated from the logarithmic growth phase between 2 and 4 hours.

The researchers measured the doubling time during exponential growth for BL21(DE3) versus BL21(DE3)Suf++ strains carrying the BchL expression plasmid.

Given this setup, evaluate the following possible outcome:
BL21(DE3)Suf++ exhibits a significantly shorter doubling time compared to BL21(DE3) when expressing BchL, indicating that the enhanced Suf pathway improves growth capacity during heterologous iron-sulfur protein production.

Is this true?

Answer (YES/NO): NO